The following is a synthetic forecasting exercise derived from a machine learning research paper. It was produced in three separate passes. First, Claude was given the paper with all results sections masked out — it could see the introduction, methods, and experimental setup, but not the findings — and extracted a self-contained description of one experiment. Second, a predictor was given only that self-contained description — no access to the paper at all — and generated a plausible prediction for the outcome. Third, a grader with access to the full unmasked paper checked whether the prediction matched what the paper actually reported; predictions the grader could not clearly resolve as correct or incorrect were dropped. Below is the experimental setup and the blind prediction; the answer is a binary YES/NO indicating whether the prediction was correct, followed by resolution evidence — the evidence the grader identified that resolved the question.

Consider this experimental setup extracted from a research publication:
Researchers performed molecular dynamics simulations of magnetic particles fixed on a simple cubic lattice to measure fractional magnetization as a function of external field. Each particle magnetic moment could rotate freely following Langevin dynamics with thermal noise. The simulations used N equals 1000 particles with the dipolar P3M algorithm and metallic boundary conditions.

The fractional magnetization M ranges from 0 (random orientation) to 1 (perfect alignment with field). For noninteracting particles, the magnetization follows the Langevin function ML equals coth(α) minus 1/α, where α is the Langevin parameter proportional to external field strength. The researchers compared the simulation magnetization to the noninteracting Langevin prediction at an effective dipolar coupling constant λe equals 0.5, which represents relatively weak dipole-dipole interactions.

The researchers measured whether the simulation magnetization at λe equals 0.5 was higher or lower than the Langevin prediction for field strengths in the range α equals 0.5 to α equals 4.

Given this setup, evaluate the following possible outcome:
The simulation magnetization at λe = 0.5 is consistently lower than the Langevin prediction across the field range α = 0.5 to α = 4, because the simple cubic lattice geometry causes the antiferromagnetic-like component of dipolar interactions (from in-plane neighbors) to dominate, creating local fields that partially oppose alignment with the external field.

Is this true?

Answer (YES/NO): NO